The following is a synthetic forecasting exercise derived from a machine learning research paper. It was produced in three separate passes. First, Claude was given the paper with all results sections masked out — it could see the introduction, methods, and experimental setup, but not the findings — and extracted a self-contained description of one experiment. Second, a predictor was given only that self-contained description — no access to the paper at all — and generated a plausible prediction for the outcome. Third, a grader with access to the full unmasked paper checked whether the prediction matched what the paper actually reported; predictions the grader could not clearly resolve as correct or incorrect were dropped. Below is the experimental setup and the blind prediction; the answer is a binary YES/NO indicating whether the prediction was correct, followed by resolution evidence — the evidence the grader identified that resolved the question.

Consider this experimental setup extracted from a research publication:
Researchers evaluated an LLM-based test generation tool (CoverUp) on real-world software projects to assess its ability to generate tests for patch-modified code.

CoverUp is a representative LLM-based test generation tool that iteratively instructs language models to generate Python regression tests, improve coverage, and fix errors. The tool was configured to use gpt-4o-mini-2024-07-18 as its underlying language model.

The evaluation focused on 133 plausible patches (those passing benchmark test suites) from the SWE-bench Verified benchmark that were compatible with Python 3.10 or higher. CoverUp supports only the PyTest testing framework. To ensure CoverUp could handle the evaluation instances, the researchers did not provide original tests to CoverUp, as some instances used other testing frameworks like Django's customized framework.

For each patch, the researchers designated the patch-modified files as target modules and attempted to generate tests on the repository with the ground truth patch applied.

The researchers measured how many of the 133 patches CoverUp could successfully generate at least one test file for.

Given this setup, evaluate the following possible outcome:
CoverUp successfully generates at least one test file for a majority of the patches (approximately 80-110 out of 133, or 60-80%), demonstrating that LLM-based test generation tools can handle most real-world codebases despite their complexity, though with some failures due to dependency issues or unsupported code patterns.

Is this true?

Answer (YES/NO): NO